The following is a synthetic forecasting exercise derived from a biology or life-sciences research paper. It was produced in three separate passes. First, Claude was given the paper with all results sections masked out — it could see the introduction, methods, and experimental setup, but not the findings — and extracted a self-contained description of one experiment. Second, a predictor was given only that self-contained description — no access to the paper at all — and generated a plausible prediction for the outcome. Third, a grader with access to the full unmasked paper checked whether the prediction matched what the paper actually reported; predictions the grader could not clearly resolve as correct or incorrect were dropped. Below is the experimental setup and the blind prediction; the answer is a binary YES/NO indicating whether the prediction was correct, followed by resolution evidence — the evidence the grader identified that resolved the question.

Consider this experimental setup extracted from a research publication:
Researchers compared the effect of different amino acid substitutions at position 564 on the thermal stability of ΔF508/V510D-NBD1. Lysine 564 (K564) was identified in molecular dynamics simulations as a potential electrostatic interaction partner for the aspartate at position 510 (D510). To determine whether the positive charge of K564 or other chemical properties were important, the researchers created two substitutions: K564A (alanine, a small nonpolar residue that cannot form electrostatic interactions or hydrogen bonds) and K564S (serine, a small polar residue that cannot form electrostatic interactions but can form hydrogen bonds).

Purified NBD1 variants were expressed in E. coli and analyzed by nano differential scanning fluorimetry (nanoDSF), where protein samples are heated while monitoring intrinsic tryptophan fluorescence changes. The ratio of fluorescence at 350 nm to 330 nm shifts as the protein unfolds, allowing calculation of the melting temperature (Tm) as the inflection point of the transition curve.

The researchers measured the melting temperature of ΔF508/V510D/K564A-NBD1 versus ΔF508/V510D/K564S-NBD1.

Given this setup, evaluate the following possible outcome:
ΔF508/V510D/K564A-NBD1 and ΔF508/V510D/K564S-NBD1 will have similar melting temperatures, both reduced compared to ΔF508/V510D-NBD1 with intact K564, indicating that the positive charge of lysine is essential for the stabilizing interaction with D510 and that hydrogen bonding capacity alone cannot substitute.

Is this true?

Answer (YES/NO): NO